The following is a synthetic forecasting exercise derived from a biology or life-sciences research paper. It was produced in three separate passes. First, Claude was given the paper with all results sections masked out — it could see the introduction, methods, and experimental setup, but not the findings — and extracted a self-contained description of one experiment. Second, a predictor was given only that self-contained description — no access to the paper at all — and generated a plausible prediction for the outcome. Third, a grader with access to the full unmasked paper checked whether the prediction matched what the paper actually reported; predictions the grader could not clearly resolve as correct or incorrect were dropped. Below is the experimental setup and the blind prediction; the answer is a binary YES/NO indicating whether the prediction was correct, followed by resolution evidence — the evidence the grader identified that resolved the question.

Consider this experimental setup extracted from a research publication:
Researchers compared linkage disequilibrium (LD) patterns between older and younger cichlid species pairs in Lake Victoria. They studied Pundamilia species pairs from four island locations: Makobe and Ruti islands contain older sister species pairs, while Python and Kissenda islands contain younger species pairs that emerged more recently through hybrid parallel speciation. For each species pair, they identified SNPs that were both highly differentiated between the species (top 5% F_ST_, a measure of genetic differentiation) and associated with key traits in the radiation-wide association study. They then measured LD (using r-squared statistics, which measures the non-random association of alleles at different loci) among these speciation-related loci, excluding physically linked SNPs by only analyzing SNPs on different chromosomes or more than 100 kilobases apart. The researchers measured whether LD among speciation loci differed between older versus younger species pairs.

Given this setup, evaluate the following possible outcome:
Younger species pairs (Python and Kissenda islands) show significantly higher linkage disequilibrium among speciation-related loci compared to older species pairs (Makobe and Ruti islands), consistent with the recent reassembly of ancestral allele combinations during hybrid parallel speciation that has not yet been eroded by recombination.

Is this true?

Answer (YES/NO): NO